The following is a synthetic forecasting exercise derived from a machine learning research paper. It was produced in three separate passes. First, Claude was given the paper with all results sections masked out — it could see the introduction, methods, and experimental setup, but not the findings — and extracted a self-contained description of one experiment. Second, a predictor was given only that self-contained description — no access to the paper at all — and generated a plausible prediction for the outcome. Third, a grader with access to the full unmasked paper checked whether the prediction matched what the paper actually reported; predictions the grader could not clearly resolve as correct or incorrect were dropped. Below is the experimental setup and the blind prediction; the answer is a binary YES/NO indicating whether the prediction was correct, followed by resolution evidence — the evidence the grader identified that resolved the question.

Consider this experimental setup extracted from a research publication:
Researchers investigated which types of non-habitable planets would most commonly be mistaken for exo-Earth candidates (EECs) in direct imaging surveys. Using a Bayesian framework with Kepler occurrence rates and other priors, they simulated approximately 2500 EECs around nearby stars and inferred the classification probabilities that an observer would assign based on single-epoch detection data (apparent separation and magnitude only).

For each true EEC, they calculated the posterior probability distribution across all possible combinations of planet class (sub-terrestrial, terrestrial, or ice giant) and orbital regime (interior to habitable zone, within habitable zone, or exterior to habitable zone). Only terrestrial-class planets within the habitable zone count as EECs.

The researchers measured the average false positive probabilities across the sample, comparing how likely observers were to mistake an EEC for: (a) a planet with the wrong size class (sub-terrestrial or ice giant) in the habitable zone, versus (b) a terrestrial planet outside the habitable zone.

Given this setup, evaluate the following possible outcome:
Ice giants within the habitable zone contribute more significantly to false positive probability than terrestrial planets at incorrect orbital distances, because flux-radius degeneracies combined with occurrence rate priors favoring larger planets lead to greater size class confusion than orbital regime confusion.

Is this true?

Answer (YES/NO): NO